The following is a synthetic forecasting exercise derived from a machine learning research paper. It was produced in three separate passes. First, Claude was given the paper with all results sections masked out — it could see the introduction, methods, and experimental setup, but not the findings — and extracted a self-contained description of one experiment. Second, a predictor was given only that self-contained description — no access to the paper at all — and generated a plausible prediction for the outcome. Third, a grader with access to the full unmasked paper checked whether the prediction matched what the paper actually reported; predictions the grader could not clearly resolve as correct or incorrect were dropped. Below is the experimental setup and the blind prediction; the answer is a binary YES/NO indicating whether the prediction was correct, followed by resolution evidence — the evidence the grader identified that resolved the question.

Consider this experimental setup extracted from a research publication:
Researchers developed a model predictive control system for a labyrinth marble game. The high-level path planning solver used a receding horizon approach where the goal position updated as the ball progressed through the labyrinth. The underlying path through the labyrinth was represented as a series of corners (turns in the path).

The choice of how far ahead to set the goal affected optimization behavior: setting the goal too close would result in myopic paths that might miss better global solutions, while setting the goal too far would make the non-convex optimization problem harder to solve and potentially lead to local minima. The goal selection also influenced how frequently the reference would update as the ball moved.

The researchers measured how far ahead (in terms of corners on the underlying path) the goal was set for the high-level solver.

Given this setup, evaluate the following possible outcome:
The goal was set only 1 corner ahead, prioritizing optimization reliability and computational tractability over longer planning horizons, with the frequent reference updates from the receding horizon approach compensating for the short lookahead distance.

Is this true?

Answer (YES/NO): NO